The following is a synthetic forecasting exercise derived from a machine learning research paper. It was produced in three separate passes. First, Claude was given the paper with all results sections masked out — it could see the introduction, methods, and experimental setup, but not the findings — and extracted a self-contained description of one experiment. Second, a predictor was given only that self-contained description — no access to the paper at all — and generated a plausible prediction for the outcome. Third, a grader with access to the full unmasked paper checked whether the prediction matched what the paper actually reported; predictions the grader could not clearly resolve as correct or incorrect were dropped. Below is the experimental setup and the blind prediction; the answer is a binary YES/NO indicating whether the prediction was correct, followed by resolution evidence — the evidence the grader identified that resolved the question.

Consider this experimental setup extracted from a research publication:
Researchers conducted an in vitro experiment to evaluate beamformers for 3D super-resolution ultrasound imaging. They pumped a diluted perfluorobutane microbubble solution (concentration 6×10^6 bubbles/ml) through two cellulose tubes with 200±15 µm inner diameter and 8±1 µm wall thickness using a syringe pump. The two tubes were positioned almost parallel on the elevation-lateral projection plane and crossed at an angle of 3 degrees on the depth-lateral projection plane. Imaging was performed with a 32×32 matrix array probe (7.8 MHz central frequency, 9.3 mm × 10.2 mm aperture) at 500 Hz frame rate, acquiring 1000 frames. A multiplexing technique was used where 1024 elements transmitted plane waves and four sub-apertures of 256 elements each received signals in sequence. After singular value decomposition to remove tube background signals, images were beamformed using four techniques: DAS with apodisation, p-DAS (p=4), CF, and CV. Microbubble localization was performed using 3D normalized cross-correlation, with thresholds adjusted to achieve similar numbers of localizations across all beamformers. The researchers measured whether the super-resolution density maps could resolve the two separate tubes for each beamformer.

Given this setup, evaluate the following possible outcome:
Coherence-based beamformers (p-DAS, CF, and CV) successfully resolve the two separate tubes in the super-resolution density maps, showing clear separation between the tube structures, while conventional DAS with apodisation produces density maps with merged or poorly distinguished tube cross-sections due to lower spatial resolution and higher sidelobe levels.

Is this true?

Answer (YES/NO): YES